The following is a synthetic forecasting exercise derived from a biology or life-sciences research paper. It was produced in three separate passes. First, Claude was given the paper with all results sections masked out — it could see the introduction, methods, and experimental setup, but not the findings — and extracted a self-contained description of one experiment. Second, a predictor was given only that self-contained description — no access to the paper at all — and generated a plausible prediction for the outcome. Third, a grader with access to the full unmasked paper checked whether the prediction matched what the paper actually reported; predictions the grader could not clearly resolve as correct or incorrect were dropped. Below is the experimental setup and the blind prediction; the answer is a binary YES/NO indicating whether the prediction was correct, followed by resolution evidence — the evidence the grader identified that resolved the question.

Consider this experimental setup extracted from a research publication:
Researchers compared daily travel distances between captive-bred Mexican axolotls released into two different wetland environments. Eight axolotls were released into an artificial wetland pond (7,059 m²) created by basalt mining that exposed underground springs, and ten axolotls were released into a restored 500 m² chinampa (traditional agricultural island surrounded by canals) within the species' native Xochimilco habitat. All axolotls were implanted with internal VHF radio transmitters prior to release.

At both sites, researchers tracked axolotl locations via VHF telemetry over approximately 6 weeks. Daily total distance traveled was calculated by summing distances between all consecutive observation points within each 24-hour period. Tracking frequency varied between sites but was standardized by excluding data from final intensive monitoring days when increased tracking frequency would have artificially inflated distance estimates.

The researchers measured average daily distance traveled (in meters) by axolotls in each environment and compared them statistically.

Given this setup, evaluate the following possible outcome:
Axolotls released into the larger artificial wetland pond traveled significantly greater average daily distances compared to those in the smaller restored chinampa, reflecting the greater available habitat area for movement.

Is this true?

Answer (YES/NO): YES